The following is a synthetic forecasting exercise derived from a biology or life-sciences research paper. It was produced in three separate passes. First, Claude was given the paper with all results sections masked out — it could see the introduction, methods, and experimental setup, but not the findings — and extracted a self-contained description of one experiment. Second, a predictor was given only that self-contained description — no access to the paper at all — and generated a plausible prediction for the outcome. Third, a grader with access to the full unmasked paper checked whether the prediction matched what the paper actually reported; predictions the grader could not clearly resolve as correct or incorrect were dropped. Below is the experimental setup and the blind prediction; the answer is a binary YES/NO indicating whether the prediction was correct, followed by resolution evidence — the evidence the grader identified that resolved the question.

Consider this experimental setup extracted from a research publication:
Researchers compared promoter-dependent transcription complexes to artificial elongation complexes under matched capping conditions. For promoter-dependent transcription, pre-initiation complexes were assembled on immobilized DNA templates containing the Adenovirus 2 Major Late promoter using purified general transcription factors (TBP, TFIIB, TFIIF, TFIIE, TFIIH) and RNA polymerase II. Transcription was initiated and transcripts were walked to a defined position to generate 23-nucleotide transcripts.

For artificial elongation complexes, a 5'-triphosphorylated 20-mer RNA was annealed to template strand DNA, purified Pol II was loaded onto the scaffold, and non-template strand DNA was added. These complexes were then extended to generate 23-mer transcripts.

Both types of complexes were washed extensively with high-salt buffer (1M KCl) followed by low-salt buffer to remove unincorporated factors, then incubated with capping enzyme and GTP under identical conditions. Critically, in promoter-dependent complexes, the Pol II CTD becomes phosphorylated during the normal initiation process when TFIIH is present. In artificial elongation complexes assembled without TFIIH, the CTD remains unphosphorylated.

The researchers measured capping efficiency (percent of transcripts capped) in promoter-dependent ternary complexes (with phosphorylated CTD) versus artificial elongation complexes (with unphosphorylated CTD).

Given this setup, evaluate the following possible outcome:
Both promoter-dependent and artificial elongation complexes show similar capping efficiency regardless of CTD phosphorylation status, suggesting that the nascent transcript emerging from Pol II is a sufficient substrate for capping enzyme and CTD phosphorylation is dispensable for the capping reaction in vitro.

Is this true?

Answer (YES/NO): NO